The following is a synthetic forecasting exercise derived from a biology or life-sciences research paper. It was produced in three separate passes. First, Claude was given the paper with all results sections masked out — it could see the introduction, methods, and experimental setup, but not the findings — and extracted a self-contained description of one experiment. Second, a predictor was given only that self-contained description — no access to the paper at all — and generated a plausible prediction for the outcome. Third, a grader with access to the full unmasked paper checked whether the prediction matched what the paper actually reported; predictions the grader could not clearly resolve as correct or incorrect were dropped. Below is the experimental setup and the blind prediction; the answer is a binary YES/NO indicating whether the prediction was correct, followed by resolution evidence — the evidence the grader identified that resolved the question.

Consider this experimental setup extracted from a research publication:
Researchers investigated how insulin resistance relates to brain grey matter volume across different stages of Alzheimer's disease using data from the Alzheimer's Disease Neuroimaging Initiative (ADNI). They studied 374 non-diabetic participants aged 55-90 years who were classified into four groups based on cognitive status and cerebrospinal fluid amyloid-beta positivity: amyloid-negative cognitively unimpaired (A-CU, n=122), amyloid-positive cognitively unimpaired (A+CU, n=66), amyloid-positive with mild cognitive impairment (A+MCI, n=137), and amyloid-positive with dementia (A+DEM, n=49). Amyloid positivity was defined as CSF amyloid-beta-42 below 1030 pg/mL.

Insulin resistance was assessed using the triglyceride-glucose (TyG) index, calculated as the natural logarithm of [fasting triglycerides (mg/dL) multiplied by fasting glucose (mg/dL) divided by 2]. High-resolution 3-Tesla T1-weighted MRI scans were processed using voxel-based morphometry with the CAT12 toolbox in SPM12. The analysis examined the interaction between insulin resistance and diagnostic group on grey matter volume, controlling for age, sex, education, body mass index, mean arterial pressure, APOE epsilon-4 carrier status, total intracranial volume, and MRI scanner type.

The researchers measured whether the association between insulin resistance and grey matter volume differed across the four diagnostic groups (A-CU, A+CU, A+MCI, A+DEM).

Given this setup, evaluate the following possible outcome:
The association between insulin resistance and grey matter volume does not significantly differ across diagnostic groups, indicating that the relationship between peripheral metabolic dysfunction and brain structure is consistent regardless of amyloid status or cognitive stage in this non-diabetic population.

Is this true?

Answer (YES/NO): NO